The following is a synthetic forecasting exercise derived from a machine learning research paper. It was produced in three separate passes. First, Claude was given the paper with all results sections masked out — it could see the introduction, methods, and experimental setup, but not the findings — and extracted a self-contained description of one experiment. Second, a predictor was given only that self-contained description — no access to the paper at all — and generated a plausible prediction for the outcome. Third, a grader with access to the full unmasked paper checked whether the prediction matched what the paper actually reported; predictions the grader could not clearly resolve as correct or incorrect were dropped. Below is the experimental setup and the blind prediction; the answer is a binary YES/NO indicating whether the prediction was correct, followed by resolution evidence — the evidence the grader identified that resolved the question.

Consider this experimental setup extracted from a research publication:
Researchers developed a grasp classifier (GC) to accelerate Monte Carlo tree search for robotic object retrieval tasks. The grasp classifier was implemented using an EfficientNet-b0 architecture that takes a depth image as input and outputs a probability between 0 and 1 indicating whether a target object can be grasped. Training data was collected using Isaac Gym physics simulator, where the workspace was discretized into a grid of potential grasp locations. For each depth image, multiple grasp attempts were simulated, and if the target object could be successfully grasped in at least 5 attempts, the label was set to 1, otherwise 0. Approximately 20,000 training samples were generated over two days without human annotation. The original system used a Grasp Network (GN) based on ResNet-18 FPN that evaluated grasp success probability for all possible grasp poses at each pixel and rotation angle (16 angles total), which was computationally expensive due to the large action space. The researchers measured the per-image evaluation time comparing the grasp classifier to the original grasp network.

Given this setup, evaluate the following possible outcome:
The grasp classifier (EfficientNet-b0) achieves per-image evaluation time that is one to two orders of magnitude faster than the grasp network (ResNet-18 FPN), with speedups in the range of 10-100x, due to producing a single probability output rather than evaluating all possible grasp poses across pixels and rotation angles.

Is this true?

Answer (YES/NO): YES